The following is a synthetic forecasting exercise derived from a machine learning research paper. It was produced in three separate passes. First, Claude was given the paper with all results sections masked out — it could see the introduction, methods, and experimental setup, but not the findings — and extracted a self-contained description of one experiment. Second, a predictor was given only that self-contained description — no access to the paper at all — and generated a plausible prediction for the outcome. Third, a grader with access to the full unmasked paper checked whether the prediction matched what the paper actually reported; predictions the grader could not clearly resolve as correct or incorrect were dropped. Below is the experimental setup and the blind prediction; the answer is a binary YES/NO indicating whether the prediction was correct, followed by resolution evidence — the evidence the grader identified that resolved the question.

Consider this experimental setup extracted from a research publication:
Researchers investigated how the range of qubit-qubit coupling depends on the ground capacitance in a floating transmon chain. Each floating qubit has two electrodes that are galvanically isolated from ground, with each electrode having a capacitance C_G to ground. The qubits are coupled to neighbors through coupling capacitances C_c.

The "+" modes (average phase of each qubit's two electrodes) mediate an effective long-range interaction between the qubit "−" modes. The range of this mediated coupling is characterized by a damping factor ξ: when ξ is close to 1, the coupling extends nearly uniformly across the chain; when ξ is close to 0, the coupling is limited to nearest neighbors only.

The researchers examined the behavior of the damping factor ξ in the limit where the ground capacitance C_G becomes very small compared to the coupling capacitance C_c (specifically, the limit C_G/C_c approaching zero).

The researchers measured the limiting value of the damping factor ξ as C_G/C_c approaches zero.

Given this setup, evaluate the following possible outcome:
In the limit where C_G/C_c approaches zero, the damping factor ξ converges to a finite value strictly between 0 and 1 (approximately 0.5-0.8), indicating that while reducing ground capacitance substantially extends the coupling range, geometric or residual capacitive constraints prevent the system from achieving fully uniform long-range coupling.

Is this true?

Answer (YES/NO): NO